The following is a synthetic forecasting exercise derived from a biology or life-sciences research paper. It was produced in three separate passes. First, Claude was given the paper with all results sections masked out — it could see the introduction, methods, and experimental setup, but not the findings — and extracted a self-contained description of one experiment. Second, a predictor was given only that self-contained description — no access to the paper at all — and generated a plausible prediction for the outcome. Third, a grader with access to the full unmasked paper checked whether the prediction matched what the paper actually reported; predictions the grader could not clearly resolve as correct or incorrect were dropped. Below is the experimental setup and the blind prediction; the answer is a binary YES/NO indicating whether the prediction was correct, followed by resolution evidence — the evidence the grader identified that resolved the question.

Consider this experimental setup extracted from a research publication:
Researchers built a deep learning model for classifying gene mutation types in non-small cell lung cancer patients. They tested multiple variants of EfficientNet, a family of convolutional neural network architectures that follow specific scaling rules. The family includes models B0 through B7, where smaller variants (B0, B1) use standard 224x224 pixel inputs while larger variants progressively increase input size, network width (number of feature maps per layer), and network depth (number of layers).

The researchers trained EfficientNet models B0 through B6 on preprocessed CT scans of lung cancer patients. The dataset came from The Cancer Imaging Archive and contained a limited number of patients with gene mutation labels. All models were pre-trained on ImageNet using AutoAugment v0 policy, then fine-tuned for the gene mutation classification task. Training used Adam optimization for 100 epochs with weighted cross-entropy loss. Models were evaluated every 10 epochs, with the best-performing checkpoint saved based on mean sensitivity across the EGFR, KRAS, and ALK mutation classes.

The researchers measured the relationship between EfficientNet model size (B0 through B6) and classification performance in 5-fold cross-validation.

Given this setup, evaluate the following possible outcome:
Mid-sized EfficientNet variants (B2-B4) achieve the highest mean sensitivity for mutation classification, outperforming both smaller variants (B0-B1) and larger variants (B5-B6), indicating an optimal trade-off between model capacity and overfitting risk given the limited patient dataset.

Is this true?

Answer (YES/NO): NO